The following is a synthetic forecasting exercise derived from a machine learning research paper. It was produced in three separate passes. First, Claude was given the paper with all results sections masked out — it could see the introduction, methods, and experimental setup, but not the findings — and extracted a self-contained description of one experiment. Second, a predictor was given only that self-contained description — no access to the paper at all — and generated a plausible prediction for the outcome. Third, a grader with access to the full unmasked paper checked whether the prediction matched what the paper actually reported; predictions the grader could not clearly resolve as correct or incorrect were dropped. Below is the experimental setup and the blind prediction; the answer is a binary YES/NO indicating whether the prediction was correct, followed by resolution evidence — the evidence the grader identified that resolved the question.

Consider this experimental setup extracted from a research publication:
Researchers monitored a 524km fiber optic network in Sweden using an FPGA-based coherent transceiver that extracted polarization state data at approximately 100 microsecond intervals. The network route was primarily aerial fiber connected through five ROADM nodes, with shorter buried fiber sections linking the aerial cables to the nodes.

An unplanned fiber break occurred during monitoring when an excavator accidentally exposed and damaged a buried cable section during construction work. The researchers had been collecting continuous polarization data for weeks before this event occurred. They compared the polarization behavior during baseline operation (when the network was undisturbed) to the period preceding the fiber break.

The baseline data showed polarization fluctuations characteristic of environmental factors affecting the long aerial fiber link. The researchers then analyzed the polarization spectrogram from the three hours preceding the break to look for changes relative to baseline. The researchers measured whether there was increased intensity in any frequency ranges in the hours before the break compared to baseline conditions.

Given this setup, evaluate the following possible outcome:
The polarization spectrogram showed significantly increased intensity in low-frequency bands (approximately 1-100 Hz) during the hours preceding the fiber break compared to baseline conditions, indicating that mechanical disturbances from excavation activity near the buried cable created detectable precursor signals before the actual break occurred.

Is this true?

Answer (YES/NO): NO